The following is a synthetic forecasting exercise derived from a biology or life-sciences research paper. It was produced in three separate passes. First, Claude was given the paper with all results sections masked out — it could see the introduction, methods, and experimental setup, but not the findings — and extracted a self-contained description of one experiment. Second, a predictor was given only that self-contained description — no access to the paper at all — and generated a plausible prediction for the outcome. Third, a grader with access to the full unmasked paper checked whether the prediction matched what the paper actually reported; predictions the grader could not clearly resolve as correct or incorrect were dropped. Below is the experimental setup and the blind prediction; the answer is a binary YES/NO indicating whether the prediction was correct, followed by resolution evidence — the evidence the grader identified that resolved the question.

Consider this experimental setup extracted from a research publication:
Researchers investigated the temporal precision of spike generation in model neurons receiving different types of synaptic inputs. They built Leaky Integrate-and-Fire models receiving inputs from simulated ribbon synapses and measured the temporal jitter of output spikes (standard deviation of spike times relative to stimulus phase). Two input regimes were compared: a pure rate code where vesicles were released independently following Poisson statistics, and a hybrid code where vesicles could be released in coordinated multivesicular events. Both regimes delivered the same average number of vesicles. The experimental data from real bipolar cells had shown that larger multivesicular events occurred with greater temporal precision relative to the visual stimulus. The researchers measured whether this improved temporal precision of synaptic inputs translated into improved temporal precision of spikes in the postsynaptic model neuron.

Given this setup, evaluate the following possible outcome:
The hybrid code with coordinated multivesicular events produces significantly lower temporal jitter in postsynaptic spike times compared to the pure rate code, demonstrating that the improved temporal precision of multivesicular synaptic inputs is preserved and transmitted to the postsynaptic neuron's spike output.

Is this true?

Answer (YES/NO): NO